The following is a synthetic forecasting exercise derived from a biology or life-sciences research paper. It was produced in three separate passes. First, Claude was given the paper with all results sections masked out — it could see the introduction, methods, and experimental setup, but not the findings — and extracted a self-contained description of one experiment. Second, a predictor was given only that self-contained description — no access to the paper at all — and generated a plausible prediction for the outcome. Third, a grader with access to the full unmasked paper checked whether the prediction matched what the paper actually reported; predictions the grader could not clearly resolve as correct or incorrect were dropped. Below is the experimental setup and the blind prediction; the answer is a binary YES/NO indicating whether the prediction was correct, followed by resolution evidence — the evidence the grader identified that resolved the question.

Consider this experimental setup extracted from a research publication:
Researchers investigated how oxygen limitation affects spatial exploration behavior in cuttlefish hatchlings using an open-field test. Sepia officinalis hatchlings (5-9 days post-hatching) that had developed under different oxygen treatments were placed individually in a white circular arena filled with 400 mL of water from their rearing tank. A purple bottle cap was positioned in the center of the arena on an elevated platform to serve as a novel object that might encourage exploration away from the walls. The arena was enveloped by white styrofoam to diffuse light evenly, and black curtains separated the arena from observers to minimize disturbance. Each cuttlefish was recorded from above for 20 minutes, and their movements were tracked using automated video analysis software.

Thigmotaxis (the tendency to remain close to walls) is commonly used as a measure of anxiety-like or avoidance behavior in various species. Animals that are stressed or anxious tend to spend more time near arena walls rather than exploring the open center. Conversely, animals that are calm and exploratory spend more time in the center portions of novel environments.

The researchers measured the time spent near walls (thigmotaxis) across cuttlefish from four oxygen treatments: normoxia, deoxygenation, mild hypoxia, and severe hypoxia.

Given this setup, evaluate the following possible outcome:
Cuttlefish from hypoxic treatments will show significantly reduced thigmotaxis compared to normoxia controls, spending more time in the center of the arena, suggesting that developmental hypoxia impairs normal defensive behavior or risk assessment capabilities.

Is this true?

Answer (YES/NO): NO